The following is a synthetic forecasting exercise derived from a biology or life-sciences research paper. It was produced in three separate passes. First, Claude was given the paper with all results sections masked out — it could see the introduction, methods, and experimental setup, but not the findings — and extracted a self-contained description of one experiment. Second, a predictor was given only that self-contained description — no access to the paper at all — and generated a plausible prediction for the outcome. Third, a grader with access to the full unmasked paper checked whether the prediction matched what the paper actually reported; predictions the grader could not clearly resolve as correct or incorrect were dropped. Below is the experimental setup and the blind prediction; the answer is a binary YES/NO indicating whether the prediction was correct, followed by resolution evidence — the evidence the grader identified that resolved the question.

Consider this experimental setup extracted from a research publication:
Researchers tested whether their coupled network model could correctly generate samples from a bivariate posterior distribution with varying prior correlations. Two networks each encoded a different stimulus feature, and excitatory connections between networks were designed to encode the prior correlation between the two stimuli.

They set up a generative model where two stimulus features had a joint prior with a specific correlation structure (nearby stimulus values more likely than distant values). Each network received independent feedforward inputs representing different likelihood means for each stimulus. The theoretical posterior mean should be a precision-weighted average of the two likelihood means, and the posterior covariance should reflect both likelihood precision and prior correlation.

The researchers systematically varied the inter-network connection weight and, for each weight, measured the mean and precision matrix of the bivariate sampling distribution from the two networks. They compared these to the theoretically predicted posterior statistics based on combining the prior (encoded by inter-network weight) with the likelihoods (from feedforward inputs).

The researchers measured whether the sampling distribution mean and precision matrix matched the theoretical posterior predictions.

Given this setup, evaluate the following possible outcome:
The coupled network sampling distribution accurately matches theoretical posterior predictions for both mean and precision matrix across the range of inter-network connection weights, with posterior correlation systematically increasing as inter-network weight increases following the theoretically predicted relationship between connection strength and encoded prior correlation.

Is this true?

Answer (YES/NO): NO